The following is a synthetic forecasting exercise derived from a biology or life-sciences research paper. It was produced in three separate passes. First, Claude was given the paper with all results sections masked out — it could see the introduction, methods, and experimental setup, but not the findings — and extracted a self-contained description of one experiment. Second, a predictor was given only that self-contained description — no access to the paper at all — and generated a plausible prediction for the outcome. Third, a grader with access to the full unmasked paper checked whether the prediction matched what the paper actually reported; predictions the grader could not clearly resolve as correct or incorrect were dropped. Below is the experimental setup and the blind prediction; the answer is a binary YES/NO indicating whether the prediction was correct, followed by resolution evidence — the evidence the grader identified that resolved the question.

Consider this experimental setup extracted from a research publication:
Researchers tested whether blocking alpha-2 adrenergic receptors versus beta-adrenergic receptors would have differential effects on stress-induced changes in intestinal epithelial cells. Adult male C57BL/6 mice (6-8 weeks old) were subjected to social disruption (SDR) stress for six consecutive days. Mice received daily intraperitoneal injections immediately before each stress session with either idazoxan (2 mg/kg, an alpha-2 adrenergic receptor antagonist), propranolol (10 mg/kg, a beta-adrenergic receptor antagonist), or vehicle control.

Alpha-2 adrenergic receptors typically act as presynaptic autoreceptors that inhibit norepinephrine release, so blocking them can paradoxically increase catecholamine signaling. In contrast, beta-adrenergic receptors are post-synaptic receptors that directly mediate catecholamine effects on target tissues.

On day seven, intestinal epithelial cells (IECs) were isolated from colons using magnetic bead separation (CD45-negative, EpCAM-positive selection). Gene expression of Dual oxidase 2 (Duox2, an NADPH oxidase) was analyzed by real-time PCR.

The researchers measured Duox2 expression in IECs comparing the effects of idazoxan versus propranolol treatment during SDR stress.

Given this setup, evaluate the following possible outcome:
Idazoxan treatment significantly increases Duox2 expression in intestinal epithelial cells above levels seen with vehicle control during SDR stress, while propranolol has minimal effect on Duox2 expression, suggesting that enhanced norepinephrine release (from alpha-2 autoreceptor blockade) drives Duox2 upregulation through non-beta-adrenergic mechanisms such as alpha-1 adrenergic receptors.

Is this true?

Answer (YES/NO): NO